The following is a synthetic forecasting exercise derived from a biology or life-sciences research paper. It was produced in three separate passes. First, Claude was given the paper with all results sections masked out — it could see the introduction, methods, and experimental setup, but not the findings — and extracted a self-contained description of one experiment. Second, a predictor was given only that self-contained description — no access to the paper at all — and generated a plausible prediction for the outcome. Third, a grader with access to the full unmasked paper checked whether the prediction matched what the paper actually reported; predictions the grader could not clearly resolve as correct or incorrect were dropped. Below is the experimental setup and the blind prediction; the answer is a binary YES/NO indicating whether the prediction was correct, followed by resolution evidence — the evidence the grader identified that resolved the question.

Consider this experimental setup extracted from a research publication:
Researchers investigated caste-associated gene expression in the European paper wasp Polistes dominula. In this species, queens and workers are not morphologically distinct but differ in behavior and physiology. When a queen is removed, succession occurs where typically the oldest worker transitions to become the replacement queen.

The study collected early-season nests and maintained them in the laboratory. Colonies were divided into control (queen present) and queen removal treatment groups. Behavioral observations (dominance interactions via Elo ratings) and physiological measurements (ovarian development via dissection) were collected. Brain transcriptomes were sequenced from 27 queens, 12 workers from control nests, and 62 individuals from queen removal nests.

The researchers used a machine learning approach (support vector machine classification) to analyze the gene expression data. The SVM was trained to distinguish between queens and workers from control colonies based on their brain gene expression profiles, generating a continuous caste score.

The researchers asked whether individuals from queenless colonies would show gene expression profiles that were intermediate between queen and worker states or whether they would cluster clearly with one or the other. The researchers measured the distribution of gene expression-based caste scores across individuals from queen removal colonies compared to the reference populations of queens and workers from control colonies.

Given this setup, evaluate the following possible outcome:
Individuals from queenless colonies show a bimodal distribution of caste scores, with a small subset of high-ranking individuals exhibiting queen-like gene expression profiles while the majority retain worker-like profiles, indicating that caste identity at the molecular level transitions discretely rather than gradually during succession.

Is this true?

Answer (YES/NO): NO